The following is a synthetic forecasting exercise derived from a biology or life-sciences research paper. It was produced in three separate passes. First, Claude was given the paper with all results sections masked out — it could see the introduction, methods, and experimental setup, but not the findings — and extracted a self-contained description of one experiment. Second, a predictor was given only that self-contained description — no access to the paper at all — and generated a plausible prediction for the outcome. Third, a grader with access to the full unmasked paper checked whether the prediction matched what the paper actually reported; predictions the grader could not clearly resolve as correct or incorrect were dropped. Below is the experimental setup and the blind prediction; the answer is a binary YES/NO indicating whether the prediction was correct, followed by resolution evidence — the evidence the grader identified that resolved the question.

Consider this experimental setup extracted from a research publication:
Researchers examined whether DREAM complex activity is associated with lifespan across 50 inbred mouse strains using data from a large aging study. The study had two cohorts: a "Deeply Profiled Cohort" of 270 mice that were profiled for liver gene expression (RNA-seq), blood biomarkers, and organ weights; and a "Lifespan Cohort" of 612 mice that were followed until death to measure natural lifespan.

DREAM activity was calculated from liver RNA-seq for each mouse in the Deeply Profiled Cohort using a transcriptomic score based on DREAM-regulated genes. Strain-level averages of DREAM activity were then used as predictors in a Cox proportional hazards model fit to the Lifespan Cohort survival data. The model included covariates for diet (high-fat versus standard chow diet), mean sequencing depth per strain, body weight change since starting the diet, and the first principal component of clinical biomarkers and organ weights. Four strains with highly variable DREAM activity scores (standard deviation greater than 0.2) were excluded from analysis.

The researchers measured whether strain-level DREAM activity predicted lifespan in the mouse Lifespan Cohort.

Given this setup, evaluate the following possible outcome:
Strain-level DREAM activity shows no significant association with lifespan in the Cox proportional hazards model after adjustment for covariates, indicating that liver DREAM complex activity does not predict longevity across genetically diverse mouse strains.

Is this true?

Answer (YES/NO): NO